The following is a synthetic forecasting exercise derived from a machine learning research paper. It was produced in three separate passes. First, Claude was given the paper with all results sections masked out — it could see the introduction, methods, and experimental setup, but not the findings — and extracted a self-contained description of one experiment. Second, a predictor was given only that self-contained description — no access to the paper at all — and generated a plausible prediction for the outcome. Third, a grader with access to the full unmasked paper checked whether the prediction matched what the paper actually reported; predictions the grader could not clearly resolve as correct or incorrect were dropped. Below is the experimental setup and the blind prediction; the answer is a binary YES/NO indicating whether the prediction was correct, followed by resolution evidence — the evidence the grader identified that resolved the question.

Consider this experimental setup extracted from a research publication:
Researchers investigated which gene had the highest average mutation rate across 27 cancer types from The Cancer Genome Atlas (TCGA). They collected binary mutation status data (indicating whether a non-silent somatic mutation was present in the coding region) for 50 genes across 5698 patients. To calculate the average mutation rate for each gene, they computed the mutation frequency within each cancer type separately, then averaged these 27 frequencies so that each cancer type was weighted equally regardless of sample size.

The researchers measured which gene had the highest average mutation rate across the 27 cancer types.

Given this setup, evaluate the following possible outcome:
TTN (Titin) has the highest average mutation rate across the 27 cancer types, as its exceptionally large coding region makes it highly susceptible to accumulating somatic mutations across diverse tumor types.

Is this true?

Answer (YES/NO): NO